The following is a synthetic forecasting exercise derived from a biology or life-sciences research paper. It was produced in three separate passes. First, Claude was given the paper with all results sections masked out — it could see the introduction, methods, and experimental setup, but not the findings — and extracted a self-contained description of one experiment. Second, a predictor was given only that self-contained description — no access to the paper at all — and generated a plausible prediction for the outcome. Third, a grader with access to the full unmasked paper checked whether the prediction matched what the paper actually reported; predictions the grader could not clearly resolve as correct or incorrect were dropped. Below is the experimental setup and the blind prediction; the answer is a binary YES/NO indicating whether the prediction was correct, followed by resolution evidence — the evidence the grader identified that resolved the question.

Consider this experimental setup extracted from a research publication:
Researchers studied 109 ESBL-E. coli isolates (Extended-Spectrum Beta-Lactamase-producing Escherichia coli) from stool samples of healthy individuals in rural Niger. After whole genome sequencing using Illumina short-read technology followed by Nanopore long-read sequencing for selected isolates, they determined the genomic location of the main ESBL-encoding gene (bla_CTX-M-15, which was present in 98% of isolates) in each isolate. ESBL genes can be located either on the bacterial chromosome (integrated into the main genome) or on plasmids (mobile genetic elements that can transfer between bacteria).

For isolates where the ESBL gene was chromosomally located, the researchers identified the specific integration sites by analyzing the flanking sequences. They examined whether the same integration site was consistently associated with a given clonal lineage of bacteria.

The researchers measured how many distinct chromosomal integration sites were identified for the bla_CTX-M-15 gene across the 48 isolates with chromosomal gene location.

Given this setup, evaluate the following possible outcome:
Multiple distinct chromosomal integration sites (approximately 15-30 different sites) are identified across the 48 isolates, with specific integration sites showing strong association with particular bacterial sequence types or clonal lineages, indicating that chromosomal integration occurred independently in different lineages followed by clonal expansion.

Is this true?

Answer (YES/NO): YES